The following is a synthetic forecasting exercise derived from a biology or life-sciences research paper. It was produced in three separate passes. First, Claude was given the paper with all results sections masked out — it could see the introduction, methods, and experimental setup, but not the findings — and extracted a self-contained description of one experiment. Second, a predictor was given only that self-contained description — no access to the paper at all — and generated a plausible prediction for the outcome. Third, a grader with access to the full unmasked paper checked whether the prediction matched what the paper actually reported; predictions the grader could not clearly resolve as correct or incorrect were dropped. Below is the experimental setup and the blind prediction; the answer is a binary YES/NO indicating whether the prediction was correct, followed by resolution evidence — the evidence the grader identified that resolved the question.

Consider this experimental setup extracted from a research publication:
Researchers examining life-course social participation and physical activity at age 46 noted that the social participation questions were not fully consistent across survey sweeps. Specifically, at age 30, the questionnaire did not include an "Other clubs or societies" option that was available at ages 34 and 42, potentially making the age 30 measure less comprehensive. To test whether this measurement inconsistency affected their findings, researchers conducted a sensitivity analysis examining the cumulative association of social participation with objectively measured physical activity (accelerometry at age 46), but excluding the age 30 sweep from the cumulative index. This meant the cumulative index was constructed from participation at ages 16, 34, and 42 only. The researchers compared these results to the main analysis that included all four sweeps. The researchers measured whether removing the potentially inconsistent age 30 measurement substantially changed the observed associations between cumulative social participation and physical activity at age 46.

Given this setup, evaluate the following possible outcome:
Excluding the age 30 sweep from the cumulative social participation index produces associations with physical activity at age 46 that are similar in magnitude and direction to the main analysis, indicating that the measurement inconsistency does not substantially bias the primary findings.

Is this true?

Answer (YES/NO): NO